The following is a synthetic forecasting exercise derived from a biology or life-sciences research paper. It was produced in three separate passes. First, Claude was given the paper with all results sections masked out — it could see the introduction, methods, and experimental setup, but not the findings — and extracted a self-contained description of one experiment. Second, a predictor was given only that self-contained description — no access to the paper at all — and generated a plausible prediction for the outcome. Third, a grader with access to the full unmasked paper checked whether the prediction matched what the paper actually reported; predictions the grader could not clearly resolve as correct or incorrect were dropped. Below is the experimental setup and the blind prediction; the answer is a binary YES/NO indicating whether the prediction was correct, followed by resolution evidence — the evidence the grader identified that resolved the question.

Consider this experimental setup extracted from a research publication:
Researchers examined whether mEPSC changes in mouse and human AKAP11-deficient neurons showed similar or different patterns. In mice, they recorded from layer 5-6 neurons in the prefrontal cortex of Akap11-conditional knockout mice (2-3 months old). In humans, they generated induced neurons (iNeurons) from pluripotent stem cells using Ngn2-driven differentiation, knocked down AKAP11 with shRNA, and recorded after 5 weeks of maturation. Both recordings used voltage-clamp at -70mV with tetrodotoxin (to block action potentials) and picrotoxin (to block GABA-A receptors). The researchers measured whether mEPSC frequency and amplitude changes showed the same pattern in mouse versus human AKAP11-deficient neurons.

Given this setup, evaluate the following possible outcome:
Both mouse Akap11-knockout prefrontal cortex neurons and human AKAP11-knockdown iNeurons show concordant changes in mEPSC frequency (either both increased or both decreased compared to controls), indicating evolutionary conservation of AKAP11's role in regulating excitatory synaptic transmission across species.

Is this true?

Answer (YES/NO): YES